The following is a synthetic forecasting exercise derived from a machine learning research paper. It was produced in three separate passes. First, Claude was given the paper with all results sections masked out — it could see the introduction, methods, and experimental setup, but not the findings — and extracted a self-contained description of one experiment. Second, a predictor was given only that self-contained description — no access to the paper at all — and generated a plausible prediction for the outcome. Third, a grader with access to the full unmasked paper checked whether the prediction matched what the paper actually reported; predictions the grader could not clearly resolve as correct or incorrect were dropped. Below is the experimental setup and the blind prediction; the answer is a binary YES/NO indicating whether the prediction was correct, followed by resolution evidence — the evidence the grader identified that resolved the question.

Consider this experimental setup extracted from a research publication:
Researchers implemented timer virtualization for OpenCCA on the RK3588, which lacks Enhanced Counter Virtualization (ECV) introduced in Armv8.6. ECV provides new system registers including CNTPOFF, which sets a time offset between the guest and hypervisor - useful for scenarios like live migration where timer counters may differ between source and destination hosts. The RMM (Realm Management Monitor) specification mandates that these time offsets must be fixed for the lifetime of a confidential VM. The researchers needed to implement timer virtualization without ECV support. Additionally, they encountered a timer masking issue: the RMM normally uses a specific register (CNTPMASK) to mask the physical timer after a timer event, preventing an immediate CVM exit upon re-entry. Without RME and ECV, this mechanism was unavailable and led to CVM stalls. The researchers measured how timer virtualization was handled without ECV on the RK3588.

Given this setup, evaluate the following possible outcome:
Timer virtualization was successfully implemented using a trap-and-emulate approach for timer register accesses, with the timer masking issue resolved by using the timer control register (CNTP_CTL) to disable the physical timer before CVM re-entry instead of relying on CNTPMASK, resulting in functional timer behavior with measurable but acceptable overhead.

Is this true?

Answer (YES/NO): NO